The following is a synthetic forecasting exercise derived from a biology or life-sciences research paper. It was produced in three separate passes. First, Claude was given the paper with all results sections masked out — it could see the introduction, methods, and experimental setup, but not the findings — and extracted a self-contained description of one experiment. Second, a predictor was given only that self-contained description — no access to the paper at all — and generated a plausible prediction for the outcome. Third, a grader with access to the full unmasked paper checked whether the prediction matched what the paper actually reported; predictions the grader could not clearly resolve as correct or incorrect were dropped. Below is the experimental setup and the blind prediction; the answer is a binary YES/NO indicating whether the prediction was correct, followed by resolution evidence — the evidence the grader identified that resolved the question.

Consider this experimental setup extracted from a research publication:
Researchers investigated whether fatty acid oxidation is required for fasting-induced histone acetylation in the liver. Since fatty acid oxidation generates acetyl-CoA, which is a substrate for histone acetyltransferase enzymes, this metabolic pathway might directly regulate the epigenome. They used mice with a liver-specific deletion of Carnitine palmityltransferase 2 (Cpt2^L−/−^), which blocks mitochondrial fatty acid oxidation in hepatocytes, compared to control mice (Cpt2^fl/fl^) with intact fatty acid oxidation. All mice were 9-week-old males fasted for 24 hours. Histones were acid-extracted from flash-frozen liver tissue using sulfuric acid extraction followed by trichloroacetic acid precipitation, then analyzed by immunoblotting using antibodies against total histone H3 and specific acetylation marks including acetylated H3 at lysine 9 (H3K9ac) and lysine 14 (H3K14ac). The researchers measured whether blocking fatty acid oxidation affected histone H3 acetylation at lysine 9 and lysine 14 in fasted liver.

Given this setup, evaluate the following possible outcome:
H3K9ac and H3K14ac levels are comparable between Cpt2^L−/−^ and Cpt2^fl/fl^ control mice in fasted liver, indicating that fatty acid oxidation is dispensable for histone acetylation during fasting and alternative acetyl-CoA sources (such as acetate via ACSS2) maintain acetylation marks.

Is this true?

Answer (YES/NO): YES